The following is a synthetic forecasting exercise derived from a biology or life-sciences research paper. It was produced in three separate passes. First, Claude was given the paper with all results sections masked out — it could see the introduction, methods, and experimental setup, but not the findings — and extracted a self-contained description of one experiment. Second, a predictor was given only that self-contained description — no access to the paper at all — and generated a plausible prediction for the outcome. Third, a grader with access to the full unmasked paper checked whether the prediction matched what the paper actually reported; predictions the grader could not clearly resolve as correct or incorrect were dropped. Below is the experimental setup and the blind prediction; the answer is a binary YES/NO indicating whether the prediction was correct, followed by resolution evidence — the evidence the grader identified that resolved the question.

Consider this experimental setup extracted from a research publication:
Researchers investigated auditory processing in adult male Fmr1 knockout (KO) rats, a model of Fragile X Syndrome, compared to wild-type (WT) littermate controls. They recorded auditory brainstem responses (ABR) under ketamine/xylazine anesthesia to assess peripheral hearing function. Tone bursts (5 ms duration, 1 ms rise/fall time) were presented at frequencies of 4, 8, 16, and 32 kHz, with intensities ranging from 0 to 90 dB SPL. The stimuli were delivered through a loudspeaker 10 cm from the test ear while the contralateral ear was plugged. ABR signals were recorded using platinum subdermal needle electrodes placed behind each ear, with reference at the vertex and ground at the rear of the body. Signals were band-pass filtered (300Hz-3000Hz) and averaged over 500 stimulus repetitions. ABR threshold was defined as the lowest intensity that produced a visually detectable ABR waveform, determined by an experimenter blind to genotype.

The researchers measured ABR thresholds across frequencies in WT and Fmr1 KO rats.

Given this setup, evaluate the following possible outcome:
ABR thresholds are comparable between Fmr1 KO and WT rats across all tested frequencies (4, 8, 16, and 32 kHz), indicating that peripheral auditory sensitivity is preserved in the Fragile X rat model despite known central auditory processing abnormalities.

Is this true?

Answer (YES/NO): YES